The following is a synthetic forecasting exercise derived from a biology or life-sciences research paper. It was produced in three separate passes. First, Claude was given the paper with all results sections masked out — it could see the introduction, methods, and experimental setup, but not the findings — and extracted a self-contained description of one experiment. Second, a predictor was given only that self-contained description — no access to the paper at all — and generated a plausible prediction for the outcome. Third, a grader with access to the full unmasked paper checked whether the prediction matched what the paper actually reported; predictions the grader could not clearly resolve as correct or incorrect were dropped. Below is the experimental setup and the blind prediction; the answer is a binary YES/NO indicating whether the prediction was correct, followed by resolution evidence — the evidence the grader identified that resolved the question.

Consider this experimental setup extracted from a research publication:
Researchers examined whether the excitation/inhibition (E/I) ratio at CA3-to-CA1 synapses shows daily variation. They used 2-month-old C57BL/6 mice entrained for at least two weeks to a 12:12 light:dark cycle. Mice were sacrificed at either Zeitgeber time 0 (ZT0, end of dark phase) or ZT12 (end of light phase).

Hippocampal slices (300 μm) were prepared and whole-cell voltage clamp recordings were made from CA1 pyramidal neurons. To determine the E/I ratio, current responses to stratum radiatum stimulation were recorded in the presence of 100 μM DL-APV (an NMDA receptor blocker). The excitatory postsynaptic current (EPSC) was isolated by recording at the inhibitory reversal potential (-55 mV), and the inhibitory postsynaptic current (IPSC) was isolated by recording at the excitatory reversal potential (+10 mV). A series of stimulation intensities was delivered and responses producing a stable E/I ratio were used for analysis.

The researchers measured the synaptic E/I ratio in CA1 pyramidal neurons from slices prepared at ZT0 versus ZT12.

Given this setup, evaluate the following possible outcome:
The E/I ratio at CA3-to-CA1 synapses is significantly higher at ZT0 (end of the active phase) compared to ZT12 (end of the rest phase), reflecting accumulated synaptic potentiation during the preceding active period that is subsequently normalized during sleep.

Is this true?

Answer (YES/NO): YES